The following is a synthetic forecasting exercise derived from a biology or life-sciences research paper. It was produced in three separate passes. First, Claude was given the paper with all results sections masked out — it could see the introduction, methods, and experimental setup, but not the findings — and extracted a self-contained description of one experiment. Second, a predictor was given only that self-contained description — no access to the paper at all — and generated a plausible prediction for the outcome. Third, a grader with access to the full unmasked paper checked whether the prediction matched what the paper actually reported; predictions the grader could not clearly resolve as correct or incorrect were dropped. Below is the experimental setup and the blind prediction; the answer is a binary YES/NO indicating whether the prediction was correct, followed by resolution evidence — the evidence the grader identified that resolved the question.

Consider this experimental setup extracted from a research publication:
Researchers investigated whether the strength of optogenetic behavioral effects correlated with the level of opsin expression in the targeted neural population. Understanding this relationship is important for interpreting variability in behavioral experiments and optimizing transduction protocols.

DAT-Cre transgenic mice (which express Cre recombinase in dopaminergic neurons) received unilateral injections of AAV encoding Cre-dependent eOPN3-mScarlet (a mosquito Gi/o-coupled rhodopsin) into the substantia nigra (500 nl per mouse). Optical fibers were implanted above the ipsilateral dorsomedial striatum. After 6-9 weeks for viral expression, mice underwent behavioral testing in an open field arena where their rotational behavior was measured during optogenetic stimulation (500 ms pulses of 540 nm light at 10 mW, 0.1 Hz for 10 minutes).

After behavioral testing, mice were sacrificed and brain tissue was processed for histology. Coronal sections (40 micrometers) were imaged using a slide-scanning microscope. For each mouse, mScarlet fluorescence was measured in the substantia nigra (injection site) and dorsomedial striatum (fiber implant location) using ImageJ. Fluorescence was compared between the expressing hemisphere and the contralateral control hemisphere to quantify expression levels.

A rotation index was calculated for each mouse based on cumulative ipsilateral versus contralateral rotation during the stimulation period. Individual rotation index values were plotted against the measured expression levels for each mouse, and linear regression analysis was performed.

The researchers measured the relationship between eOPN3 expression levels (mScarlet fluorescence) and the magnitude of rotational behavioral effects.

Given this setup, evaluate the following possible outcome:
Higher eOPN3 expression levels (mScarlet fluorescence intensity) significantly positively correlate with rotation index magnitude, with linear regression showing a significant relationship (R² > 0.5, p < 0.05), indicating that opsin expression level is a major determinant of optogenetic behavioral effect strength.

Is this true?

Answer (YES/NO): YES